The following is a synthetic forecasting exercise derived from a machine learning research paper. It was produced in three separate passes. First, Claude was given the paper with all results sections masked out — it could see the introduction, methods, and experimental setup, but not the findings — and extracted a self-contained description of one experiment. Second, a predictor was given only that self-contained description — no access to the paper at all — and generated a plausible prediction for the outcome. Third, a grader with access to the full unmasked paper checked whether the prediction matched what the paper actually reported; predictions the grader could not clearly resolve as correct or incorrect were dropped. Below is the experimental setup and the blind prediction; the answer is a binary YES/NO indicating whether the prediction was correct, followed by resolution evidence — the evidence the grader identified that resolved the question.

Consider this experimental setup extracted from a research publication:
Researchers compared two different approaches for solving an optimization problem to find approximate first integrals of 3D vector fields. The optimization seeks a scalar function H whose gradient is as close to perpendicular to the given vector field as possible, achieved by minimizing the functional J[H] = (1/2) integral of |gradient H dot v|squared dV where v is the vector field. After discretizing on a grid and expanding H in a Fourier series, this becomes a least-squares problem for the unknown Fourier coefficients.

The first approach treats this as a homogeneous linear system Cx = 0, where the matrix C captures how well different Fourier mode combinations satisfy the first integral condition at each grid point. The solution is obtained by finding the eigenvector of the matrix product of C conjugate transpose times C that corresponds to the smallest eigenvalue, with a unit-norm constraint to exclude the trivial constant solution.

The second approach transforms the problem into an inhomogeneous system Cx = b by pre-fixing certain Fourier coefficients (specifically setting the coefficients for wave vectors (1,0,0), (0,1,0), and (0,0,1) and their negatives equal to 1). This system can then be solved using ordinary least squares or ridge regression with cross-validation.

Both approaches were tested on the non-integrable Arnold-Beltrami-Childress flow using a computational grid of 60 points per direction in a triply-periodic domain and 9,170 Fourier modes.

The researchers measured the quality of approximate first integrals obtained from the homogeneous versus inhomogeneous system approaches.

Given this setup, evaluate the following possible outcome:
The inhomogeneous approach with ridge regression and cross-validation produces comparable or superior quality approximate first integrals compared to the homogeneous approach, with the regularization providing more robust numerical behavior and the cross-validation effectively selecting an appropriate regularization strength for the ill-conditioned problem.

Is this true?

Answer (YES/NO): NO